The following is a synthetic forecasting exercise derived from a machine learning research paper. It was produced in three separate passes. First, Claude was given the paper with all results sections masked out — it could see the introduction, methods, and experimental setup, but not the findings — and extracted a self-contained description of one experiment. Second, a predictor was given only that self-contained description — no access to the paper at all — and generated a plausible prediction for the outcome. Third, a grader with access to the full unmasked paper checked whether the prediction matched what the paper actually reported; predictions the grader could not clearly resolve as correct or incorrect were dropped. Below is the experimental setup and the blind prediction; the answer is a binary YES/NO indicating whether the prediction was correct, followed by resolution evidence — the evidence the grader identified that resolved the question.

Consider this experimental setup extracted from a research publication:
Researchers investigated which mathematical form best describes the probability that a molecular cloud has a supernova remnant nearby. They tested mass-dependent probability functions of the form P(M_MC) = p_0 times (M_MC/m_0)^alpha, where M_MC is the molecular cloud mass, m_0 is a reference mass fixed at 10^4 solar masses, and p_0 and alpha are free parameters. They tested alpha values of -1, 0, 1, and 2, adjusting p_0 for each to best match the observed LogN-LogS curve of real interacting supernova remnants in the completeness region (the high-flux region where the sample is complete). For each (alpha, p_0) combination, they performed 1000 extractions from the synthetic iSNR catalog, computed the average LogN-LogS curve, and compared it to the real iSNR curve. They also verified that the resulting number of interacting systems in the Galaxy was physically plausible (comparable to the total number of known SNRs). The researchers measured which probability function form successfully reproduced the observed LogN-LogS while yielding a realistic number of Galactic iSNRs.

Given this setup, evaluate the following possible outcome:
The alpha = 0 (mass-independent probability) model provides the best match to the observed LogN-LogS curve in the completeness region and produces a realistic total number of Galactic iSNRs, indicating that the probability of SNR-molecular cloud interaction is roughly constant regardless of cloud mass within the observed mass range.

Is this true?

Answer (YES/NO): YES